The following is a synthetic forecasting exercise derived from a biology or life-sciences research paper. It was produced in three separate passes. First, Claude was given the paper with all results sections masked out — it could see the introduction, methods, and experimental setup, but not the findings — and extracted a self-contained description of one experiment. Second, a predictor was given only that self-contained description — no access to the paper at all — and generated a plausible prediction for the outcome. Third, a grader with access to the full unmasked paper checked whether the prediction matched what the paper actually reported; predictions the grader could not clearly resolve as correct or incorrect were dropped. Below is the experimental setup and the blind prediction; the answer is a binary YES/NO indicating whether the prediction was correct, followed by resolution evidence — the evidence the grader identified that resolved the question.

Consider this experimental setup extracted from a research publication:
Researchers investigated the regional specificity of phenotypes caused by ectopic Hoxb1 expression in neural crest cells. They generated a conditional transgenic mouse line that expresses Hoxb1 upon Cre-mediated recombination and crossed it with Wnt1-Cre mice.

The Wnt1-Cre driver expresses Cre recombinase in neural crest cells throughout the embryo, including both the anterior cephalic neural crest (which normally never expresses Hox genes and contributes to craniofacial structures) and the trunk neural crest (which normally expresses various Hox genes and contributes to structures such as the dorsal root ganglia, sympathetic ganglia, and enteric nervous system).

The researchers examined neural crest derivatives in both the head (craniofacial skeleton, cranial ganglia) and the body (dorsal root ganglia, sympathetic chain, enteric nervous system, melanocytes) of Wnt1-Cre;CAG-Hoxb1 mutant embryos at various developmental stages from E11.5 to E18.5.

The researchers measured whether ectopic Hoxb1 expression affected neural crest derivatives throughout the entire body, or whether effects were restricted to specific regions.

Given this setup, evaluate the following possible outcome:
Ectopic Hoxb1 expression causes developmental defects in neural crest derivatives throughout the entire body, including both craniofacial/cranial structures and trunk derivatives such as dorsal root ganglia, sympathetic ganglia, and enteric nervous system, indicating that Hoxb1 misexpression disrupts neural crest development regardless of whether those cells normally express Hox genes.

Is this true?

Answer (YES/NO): NO